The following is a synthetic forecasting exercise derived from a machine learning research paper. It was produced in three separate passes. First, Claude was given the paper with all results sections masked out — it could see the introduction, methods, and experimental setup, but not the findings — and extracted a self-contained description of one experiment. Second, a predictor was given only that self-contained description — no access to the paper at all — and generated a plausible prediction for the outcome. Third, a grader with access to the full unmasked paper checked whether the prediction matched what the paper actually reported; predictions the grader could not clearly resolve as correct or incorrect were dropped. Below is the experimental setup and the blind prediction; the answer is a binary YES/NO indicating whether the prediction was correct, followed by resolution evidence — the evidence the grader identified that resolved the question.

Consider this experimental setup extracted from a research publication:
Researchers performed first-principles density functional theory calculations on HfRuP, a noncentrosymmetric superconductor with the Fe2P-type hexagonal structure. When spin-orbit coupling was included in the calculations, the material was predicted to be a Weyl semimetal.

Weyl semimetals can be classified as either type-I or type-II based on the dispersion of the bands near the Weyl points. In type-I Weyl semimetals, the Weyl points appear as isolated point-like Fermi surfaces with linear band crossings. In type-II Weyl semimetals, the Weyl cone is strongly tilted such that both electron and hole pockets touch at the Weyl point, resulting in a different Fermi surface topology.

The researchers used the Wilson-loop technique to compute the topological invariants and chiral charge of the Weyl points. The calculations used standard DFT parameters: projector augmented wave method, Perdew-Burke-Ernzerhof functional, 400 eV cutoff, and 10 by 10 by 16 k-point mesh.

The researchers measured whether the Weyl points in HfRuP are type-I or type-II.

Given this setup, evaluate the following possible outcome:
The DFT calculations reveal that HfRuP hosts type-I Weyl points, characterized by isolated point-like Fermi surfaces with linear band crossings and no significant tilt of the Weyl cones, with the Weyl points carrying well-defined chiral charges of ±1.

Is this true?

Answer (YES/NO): NO